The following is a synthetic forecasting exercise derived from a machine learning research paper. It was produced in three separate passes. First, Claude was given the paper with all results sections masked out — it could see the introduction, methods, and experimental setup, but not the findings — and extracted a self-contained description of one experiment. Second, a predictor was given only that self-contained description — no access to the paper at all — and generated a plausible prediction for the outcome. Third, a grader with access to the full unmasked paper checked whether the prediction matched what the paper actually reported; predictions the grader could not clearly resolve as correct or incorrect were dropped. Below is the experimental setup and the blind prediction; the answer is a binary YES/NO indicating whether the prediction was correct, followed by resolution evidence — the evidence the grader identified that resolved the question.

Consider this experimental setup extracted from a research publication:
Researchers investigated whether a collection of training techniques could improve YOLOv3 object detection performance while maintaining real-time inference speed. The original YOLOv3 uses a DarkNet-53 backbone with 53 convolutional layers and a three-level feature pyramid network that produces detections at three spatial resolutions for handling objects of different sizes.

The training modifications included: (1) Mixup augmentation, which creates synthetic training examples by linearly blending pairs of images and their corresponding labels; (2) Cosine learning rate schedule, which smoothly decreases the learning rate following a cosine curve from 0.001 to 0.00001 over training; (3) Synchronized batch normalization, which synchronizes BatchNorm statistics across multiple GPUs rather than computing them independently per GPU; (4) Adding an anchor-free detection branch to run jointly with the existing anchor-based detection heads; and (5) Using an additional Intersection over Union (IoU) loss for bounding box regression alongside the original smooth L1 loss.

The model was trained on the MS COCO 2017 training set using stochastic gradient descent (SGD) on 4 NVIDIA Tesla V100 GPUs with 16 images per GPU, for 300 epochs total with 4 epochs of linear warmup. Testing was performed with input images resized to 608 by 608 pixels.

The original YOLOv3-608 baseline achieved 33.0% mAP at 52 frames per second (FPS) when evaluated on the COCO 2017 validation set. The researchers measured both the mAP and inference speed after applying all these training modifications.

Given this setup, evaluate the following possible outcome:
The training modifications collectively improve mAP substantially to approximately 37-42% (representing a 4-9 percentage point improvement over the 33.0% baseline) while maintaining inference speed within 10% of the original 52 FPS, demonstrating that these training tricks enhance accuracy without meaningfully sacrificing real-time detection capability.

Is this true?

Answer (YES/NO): YES